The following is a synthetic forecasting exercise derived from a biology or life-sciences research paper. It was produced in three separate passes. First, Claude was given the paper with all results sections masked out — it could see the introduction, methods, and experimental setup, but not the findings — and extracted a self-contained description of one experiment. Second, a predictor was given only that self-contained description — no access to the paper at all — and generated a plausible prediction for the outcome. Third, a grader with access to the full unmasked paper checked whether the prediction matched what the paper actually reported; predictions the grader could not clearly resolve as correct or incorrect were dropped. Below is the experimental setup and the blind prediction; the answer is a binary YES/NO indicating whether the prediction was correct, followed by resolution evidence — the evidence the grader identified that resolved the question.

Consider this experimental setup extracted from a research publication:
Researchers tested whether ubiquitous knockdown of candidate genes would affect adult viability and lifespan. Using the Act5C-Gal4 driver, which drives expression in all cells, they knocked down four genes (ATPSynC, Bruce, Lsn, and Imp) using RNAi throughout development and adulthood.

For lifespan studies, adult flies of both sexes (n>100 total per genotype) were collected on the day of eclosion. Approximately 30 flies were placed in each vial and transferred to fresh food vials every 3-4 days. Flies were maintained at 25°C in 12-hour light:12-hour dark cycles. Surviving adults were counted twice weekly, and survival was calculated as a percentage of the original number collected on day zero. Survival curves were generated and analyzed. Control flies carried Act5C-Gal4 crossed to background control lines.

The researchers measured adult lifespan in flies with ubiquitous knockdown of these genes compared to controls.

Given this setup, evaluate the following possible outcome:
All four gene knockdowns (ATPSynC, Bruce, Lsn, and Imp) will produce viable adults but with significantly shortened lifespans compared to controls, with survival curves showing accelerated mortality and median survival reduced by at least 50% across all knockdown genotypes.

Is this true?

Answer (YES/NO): NO